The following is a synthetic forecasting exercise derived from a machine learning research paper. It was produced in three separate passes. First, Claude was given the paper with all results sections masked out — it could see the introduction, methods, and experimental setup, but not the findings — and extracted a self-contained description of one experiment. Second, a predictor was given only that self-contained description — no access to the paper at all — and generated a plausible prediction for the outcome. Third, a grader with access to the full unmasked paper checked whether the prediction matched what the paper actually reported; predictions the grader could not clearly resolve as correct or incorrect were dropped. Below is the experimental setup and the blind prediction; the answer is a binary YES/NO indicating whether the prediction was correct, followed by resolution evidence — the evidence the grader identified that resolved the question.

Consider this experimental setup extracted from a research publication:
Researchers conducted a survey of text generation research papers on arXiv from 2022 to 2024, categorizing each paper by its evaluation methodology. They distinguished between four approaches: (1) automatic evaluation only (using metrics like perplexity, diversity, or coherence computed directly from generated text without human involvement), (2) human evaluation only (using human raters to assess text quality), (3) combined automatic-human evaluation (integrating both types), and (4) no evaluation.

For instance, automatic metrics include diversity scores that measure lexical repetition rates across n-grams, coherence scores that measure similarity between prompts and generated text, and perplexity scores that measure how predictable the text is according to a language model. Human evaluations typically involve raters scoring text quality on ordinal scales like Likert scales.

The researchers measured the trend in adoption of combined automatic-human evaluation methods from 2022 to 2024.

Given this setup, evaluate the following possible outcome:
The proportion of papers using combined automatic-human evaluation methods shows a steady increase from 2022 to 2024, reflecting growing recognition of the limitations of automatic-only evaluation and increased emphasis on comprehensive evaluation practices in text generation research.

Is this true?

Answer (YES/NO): YES